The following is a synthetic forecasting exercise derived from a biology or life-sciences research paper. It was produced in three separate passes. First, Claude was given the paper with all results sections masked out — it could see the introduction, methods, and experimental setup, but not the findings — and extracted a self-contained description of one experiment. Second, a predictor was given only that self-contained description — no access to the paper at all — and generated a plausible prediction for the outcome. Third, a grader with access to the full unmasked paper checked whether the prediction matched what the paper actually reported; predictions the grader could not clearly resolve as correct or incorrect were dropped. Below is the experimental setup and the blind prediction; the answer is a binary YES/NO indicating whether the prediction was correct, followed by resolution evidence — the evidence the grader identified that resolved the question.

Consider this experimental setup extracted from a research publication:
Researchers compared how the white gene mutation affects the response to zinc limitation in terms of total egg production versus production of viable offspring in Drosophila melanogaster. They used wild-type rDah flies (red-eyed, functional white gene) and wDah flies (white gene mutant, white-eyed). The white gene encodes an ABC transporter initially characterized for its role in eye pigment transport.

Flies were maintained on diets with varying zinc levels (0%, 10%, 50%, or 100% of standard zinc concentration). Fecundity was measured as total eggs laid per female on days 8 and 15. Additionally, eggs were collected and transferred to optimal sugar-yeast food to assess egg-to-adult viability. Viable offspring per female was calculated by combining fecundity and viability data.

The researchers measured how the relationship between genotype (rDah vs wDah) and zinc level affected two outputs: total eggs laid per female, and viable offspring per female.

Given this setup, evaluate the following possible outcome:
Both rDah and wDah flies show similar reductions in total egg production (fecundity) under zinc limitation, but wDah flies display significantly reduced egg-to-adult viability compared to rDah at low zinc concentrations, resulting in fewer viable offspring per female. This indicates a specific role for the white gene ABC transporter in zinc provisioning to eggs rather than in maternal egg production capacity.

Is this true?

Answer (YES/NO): NO